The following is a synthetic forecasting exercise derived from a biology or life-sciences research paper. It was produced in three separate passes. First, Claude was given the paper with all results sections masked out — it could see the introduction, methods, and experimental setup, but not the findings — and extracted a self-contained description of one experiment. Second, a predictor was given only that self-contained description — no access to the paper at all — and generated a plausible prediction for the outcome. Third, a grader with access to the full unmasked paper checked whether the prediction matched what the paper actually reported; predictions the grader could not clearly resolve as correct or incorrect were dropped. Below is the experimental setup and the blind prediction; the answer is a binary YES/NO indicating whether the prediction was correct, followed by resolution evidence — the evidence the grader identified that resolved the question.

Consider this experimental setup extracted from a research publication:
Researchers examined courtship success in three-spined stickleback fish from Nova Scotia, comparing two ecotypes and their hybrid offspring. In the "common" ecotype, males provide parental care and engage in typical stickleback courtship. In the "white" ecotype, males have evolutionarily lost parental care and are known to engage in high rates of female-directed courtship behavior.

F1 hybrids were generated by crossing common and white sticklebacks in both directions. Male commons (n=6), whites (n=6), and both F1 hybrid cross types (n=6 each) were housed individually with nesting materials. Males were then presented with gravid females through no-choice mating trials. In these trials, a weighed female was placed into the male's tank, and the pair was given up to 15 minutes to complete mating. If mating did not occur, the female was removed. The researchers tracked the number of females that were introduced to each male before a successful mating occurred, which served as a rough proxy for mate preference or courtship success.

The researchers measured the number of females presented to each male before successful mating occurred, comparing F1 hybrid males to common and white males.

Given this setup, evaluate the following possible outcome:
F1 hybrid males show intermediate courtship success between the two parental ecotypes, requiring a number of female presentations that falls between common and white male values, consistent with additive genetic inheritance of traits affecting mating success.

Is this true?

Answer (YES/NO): NO